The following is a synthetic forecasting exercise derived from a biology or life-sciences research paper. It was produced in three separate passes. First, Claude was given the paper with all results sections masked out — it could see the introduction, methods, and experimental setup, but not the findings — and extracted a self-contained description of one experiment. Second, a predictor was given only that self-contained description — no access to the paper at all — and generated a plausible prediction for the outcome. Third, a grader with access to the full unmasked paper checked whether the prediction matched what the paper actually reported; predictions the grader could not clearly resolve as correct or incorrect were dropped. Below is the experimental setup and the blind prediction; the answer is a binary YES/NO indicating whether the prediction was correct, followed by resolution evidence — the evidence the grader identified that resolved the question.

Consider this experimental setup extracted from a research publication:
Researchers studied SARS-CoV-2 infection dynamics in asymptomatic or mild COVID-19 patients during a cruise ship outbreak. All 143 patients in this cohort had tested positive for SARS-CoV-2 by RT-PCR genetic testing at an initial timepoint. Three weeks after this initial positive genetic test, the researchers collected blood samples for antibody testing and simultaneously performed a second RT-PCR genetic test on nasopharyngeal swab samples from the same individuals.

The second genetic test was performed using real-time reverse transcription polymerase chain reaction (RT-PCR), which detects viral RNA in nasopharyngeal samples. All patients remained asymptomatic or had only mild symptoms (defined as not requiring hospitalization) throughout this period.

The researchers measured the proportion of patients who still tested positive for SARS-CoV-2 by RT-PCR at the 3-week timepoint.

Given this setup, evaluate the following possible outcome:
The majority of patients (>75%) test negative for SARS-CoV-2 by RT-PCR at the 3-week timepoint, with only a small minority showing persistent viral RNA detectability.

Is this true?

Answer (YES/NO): NO